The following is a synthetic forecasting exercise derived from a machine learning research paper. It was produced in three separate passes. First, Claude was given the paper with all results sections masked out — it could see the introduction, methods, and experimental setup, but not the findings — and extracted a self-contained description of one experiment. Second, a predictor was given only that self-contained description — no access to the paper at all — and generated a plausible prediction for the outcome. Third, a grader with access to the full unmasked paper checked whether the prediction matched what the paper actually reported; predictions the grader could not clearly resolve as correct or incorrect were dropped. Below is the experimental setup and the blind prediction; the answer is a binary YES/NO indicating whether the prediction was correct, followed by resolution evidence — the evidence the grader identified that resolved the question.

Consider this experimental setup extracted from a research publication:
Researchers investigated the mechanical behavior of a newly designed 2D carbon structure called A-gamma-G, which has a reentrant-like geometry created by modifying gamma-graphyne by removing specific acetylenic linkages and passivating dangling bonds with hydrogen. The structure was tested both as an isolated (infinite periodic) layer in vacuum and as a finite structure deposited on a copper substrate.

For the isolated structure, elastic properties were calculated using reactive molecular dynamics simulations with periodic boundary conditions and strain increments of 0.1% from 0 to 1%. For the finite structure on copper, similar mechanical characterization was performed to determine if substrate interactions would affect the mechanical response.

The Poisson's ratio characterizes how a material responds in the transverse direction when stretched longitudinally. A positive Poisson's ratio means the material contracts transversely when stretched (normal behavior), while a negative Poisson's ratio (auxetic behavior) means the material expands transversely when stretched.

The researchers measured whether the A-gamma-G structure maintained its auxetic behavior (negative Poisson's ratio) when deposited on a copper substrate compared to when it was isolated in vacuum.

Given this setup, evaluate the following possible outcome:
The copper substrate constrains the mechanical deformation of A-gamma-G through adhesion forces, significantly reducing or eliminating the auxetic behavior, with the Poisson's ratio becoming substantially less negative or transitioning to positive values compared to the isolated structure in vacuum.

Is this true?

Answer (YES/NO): NO